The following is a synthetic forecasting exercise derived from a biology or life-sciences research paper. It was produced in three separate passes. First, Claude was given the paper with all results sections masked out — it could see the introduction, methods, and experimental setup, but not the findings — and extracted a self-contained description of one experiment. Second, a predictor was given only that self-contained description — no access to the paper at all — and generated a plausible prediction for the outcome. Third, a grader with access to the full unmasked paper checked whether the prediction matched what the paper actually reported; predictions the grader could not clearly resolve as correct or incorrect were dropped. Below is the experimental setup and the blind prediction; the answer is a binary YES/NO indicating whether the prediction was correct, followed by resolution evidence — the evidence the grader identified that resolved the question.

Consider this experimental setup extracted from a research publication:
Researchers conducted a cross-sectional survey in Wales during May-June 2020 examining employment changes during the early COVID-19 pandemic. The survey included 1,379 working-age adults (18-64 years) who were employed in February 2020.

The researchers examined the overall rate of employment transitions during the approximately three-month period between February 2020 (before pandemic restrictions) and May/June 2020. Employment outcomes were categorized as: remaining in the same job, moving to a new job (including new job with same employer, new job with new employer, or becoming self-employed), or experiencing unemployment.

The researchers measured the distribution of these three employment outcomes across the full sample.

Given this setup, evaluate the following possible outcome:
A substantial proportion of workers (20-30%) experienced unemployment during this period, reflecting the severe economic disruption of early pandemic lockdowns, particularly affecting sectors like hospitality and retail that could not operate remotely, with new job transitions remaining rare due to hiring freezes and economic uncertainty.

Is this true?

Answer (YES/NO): NO